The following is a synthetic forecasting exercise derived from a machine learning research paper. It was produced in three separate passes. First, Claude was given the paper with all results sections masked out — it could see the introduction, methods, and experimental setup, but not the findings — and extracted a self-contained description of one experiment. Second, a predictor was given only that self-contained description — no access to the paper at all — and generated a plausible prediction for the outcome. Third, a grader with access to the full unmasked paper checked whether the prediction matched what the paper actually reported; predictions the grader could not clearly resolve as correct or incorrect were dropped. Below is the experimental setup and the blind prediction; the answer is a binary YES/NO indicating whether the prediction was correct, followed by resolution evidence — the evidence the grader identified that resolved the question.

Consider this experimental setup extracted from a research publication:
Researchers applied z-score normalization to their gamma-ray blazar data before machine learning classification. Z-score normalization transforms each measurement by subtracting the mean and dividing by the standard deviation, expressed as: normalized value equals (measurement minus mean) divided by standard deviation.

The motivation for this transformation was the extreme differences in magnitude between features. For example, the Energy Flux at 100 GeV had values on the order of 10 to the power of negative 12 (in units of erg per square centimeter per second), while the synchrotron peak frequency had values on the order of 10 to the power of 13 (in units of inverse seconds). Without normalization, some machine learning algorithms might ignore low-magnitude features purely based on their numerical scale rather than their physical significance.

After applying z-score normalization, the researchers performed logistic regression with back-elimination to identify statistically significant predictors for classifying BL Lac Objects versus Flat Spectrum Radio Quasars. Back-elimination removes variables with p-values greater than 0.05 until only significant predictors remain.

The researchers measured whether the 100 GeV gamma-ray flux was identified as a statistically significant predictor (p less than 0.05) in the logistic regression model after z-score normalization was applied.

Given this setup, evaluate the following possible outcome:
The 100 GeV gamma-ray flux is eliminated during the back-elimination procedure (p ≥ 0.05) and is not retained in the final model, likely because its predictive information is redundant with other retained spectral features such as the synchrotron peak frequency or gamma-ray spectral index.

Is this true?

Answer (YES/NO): YES